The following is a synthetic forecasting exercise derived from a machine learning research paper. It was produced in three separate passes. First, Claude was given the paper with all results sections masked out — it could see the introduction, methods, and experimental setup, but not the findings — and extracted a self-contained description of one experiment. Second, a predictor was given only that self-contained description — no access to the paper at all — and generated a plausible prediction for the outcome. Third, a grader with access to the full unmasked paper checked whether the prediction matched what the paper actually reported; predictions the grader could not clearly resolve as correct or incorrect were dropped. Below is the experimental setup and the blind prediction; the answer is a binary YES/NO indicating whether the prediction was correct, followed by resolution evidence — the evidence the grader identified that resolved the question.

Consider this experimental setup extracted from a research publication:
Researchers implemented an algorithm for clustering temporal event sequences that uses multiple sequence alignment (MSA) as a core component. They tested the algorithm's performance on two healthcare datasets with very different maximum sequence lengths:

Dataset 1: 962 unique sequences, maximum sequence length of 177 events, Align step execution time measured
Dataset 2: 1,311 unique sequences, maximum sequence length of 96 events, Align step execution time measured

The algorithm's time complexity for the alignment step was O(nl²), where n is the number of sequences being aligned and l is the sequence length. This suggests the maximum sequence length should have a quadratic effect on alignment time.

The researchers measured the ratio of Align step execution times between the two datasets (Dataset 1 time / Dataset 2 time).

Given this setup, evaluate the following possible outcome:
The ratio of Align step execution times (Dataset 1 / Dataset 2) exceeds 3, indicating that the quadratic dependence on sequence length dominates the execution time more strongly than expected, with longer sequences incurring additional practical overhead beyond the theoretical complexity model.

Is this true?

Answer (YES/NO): YES